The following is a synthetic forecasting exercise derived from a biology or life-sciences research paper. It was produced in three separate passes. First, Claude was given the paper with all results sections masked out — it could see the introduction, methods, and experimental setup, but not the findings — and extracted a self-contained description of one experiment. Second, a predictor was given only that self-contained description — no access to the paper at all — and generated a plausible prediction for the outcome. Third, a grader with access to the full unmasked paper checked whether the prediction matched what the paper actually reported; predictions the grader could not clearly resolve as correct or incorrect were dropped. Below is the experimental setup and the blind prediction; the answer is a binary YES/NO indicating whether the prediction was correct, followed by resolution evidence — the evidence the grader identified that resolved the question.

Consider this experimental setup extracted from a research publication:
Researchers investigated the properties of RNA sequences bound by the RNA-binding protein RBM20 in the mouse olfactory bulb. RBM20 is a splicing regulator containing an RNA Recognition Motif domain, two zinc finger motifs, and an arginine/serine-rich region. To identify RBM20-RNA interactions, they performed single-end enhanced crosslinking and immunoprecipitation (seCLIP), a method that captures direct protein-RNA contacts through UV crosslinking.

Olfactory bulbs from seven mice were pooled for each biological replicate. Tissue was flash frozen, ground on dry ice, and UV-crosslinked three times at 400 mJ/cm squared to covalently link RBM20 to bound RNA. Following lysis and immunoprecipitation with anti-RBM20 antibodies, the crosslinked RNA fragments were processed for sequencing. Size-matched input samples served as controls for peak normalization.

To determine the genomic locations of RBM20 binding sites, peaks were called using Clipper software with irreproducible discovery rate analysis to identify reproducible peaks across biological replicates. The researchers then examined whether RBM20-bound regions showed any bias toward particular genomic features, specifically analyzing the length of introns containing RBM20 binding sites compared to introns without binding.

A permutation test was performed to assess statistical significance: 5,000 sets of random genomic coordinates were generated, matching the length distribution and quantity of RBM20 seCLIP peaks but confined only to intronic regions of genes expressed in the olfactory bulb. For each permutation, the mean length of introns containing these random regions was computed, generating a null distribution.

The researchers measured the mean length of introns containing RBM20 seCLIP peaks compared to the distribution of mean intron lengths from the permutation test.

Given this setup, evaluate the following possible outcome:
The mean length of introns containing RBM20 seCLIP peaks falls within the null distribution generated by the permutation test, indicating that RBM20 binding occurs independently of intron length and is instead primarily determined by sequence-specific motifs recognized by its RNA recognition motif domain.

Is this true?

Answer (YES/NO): NO